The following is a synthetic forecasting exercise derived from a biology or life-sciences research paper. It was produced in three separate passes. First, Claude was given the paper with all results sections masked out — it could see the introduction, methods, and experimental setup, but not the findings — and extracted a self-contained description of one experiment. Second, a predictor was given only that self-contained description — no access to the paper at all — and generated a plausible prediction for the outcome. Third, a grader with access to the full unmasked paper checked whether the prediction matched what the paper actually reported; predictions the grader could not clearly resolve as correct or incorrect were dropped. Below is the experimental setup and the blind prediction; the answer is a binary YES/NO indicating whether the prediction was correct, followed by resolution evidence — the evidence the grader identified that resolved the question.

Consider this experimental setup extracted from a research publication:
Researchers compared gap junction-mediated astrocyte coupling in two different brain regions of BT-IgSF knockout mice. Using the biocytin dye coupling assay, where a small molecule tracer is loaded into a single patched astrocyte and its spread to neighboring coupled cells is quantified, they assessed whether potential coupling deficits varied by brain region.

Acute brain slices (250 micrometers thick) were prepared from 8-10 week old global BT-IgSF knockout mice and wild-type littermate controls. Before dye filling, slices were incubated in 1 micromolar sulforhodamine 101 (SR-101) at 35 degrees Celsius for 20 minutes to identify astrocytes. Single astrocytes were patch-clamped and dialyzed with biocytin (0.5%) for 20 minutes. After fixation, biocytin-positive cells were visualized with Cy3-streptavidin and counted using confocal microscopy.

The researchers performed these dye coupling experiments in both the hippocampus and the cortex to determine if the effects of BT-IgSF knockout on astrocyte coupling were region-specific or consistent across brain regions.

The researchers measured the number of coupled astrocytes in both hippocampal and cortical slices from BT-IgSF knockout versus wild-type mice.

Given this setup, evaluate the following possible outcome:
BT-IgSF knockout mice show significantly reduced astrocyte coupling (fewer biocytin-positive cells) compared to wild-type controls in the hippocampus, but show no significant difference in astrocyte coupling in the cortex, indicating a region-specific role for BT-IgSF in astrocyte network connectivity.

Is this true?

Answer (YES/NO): NO